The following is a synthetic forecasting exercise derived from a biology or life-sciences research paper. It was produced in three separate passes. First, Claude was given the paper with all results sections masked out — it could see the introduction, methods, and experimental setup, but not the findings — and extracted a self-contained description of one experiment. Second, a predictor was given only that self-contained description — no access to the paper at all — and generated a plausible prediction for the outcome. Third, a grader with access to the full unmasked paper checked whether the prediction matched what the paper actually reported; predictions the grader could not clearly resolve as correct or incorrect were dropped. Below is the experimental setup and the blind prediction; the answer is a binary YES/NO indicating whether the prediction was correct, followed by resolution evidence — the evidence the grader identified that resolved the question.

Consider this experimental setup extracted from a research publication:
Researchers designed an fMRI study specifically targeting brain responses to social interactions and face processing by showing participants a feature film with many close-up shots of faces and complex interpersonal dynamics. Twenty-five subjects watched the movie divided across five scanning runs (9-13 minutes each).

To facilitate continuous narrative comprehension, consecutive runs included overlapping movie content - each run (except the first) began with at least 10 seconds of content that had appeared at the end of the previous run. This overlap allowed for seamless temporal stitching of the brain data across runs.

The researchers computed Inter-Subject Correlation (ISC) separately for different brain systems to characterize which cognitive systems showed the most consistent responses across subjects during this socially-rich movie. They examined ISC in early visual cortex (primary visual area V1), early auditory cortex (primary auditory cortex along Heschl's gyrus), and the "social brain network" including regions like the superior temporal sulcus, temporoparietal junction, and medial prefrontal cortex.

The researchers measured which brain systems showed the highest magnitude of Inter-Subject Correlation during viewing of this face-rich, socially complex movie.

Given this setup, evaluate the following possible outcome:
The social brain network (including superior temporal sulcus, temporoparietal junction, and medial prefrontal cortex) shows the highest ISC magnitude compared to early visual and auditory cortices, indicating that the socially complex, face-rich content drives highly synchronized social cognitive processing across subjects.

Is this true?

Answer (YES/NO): NO